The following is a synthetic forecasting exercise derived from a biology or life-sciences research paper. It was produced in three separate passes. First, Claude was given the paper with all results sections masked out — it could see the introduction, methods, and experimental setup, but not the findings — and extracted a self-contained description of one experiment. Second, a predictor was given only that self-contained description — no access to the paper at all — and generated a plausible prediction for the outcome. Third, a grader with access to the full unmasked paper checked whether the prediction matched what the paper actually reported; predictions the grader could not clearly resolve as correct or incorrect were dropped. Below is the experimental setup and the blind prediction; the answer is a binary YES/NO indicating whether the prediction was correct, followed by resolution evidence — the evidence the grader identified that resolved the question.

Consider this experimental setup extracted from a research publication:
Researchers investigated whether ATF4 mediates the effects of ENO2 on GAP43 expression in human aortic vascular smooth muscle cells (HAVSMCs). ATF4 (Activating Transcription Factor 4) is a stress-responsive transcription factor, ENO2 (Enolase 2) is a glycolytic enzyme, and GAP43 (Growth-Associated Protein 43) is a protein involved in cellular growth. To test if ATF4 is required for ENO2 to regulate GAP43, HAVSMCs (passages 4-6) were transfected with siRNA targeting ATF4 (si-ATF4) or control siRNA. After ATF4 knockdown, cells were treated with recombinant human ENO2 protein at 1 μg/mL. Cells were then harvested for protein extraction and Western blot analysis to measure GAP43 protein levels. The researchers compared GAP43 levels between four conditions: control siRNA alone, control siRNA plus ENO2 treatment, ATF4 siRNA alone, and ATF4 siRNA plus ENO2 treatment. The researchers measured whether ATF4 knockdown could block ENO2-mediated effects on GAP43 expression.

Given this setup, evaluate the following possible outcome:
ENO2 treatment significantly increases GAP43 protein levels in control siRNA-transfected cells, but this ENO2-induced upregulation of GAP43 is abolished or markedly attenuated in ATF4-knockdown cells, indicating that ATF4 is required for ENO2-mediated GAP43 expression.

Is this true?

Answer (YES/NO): NO